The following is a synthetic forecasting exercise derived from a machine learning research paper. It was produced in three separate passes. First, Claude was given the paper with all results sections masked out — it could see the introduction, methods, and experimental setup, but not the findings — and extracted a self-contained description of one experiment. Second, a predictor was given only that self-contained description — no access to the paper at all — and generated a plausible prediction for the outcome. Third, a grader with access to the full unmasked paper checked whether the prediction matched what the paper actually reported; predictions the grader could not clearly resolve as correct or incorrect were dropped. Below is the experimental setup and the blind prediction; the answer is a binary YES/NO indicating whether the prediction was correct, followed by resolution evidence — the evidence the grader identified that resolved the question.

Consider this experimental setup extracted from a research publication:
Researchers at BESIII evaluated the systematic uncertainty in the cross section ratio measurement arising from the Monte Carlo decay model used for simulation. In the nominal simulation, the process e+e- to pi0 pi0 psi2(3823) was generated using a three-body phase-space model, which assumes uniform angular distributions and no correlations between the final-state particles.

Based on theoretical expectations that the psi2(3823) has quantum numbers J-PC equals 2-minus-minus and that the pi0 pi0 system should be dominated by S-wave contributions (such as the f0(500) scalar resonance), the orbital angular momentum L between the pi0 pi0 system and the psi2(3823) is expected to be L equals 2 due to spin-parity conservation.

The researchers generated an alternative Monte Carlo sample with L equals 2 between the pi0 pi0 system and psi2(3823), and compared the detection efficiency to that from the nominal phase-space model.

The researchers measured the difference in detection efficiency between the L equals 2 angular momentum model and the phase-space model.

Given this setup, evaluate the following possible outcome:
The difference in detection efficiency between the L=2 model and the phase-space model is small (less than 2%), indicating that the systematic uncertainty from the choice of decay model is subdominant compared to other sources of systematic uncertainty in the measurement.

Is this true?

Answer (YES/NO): YES